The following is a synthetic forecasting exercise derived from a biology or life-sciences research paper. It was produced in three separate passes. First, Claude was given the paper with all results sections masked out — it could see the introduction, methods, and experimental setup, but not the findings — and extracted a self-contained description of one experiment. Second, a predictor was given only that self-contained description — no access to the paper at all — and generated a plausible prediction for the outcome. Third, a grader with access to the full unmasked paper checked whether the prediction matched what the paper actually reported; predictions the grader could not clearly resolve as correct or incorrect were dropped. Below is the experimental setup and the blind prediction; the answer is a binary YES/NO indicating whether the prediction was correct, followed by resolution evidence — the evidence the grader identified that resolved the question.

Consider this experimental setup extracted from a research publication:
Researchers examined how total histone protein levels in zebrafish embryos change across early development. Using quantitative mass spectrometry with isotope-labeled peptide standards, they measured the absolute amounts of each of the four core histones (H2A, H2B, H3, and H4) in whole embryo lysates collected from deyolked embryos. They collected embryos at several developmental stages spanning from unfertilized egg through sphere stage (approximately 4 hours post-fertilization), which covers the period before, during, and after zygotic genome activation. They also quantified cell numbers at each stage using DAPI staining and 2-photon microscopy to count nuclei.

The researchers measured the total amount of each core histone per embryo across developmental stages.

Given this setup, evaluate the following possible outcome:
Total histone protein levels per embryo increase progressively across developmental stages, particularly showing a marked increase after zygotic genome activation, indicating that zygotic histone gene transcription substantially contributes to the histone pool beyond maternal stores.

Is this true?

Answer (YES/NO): NO